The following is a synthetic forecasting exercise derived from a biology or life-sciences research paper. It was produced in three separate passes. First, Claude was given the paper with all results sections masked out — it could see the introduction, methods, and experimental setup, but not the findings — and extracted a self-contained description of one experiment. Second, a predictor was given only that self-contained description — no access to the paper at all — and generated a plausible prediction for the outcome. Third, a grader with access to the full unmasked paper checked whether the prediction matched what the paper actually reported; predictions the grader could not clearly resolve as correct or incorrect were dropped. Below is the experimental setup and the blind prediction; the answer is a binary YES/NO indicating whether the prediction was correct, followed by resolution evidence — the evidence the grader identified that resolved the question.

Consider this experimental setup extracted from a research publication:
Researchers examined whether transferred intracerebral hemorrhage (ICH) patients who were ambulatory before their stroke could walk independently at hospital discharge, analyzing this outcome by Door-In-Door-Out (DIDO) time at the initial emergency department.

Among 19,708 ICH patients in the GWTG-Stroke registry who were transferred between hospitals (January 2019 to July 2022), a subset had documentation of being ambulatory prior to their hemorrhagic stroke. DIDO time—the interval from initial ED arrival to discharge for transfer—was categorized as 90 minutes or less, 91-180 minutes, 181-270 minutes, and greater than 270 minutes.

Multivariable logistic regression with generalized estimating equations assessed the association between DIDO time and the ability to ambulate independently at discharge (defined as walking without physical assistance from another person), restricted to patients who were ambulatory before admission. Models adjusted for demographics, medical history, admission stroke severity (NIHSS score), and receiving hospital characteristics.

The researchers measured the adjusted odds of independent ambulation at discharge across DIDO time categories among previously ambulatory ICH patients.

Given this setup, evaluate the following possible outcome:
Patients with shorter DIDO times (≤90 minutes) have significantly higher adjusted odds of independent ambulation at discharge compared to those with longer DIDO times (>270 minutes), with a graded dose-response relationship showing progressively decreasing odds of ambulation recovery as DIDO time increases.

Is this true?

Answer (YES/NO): NO